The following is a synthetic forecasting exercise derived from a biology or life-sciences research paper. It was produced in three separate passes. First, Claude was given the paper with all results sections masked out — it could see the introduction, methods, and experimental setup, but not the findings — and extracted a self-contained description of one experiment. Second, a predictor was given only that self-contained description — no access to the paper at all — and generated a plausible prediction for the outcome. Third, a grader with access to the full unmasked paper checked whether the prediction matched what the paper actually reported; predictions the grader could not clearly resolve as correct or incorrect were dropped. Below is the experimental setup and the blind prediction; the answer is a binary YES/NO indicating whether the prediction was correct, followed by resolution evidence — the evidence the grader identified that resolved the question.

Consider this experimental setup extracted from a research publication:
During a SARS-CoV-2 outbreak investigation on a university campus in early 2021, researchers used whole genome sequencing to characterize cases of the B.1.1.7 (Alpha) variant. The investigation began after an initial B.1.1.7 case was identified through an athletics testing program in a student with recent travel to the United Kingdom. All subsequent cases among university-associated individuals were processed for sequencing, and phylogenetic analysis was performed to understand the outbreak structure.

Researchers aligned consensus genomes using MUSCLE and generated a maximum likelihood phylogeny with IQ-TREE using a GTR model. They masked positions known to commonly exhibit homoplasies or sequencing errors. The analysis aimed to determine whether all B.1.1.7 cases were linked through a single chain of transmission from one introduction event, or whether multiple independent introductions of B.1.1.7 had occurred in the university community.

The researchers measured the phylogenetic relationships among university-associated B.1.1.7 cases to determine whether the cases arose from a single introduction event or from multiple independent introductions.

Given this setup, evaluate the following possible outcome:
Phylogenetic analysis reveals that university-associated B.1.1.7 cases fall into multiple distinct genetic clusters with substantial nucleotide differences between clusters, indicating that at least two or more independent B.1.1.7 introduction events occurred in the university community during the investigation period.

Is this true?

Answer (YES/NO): YES